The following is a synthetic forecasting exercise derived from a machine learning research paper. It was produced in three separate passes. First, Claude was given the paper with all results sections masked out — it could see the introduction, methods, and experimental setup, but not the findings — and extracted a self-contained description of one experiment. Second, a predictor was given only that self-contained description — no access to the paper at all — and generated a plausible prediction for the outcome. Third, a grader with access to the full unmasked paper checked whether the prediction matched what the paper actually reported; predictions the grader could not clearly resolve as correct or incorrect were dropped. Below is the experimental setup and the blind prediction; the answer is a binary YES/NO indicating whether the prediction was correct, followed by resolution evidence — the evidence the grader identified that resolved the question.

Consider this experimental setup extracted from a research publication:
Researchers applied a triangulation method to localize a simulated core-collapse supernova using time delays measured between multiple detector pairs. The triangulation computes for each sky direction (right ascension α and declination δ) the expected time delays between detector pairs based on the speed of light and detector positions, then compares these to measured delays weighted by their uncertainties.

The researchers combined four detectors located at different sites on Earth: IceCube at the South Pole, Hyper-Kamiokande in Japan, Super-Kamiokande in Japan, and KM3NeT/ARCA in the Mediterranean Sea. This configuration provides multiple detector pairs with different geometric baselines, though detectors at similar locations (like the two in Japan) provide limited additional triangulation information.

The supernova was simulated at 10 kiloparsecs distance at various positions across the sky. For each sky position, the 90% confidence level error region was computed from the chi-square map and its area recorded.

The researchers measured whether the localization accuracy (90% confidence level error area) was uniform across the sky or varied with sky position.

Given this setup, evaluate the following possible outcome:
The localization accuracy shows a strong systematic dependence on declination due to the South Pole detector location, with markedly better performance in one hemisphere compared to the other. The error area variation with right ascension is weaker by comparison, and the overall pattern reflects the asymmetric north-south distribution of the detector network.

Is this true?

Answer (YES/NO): NO